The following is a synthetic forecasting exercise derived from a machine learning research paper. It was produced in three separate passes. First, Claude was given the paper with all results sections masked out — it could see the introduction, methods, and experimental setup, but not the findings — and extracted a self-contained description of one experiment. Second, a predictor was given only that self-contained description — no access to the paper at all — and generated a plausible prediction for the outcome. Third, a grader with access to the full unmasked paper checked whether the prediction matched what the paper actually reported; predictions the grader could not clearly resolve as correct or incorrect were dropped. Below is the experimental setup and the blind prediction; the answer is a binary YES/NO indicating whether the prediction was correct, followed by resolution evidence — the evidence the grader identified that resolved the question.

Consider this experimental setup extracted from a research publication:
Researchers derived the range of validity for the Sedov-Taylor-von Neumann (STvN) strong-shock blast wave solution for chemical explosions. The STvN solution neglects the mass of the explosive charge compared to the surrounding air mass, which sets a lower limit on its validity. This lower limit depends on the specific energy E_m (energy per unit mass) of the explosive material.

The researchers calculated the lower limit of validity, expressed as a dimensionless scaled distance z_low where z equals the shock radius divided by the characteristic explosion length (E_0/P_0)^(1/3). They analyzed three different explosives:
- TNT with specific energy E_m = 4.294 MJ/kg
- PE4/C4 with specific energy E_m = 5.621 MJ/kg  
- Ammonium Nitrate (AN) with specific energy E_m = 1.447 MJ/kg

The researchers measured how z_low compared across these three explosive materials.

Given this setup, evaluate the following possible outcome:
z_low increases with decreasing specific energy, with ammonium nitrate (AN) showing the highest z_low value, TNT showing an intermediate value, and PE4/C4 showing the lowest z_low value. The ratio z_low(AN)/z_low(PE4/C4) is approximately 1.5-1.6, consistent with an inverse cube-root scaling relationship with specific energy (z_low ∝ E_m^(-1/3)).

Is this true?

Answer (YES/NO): YES